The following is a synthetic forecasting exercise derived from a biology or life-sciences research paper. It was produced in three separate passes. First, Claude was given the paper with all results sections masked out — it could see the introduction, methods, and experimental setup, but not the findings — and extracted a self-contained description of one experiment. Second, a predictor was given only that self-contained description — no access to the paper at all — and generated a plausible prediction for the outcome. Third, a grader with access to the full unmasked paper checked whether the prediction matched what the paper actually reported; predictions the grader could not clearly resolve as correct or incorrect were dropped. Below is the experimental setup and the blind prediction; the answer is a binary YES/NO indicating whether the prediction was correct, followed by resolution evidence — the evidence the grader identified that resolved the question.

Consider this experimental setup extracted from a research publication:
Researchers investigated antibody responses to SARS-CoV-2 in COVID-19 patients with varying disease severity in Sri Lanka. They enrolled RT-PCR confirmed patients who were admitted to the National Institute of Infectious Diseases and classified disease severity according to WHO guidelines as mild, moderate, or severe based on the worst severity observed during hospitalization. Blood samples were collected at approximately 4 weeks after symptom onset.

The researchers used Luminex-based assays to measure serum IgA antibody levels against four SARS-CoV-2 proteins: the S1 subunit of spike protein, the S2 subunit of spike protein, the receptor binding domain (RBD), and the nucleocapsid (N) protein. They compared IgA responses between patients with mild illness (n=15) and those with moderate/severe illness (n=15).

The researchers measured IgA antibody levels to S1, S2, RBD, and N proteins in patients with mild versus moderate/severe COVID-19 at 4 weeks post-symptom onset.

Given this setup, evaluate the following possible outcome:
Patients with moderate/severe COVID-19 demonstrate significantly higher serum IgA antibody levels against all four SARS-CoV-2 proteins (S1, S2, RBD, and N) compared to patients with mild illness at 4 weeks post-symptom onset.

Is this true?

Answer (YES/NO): YES